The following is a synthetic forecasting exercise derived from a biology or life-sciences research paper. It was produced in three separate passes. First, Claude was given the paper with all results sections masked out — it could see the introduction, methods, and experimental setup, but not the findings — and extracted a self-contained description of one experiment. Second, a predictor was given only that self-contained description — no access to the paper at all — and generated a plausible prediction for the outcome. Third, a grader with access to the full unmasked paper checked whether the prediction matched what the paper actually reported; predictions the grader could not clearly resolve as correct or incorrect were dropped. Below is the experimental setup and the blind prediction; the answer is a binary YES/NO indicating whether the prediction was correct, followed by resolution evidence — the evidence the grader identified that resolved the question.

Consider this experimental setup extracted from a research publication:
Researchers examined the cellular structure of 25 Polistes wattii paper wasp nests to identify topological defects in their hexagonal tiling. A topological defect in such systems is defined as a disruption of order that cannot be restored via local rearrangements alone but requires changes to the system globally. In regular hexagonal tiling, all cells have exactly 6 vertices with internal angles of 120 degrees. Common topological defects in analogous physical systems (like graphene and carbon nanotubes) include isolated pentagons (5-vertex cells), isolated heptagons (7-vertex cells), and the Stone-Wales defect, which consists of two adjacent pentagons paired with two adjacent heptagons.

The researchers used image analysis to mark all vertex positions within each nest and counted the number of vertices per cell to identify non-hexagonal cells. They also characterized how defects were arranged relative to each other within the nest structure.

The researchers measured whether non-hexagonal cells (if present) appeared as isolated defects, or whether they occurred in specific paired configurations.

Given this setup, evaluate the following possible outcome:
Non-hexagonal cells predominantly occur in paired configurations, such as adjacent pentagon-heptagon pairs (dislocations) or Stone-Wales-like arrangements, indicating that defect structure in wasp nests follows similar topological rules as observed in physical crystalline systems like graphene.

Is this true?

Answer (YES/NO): YES